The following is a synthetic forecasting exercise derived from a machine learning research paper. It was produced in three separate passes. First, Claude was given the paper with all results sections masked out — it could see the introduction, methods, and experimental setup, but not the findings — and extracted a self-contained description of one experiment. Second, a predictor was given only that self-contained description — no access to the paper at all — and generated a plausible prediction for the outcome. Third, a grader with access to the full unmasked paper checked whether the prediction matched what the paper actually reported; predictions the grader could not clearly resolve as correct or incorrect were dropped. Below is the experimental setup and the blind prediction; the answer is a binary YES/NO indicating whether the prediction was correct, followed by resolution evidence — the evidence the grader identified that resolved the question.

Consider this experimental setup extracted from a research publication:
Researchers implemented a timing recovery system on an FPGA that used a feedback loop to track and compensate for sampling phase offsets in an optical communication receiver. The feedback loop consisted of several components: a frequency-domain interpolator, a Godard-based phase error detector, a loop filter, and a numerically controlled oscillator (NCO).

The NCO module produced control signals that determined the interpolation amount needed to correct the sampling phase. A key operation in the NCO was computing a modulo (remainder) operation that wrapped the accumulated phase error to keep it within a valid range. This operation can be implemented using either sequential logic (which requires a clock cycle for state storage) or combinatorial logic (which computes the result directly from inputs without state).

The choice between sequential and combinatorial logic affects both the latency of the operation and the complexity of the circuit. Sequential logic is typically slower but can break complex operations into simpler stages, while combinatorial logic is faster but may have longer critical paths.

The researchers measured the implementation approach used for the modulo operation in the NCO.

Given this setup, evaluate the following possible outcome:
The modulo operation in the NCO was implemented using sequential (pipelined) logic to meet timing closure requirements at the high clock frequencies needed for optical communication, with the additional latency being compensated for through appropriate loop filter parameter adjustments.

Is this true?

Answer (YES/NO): NO